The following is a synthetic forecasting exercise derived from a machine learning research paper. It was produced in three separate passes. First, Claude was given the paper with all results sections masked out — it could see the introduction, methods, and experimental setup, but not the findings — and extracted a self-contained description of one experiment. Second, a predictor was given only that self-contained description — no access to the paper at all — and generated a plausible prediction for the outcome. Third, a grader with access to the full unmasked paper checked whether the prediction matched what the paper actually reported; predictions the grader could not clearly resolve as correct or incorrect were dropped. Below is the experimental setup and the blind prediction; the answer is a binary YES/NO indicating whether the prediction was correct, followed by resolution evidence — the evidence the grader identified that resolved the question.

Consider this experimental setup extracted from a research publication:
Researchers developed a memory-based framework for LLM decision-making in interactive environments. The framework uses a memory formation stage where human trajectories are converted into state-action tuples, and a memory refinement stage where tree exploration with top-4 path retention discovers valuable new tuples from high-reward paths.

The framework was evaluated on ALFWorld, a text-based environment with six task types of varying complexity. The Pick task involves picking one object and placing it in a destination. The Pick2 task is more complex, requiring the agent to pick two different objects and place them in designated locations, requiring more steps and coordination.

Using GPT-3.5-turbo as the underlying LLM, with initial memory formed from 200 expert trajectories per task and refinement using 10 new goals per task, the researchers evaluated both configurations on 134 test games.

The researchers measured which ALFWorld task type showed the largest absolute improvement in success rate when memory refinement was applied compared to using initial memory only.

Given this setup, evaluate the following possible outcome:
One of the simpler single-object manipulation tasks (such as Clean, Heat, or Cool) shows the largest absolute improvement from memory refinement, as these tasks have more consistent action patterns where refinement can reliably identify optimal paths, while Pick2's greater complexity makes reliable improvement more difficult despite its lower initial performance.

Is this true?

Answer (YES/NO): NO